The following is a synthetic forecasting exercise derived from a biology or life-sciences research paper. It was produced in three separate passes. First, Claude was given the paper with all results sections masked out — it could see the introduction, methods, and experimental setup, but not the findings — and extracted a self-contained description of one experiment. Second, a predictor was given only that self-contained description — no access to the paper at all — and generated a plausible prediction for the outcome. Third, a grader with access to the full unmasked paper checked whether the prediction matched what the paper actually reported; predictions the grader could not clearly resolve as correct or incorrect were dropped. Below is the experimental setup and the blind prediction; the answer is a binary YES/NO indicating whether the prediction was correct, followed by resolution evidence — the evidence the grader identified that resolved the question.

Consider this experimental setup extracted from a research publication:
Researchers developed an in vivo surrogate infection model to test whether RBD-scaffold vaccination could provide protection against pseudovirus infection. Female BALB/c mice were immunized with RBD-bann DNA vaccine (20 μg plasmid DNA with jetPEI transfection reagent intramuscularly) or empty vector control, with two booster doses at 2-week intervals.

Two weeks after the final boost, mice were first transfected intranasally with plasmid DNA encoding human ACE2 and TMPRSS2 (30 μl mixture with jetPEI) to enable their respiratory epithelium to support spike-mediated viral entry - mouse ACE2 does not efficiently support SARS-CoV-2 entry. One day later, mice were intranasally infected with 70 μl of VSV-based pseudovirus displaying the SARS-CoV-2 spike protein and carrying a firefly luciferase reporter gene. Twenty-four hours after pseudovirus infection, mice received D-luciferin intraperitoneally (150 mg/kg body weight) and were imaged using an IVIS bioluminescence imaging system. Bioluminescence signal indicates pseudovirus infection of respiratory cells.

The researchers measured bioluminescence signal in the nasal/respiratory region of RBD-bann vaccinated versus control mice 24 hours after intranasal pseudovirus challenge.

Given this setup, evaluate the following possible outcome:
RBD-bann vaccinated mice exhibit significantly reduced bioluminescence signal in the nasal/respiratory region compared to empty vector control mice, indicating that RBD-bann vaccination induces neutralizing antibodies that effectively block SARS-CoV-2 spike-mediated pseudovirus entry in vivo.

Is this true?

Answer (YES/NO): YES